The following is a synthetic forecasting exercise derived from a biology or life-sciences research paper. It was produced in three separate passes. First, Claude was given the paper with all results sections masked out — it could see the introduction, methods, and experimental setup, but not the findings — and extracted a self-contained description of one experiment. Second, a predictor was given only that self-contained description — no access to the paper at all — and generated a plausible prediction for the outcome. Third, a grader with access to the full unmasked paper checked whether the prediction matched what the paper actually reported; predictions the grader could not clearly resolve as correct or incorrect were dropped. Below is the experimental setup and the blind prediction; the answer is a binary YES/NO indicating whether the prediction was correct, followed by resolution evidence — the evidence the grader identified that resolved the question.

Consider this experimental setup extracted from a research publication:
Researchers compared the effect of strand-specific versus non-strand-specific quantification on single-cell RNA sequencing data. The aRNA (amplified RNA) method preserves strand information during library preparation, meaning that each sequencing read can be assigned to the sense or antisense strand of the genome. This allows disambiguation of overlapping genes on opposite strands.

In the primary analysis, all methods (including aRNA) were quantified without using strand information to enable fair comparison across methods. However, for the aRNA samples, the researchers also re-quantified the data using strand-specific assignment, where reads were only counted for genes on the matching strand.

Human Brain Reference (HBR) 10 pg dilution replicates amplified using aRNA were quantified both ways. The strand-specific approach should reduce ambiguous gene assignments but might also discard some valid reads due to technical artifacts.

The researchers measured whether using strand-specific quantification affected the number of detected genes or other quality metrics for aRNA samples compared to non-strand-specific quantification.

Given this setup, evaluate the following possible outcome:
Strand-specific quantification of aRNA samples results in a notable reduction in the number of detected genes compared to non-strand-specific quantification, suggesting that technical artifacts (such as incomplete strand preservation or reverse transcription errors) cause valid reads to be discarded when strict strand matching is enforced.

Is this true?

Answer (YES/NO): NO